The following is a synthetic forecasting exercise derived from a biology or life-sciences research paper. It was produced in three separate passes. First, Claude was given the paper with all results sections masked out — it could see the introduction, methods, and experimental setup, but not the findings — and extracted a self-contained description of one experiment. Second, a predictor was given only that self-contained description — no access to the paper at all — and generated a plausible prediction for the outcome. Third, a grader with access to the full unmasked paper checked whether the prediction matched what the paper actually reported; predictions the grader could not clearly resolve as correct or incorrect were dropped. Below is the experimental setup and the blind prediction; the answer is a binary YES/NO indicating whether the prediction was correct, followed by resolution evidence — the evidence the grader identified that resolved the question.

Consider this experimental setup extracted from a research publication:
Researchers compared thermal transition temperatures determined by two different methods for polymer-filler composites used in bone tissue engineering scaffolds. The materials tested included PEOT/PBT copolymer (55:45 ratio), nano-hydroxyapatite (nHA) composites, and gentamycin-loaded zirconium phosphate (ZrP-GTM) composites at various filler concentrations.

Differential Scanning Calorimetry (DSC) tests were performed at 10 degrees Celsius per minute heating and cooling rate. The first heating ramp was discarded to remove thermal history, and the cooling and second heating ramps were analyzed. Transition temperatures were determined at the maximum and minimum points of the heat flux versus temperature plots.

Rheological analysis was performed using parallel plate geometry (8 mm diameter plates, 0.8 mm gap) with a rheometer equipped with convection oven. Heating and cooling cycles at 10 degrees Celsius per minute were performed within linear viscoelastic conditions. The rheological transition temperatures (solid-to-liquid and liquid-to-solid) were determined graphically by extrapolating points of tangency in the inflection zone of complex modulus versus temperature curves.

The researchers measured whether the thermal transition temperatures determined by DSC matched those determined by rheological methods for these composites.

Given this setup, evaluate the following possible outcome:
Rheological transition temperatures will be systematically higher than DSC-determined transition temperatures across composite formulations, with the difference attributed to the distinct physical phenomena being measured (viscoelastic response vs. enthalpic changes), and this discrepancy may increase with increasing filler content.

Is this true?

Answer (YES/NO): NO